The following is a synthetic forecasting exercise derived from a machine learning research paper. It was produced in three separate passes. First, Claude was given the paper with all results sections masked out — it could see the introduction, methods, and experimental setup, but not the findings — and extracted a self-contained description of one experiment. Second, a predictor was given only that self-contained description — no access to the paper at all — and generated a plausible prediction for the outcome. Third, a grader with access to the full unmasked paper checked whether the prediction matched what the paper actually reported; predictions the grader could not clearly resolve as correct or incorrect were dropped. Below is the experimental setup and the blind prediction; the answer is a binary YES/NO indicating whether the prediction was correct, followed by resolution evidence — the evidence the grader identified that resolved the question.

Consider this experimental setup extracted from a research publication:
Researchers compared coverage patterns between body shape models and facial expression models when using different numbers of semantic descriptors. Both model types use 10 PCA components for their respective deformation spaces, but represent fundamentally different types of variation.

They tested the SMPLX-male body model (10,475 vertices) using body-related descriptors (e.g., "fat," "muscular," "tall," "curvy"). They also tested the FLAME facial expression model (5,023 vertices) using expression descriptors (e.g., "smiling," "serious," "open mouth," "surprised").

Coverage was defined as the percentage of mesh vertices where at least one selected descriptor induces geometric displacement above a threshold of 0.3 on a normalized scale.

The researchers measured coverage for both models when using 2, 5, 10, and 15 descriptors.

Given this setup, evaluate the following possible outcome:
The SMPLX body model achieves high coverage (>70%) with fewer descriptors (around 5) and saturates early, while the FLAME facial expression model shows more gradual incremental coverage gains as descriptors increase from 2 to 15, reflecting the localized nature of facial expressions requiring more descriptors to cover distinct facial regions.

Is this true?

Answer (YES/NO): NO